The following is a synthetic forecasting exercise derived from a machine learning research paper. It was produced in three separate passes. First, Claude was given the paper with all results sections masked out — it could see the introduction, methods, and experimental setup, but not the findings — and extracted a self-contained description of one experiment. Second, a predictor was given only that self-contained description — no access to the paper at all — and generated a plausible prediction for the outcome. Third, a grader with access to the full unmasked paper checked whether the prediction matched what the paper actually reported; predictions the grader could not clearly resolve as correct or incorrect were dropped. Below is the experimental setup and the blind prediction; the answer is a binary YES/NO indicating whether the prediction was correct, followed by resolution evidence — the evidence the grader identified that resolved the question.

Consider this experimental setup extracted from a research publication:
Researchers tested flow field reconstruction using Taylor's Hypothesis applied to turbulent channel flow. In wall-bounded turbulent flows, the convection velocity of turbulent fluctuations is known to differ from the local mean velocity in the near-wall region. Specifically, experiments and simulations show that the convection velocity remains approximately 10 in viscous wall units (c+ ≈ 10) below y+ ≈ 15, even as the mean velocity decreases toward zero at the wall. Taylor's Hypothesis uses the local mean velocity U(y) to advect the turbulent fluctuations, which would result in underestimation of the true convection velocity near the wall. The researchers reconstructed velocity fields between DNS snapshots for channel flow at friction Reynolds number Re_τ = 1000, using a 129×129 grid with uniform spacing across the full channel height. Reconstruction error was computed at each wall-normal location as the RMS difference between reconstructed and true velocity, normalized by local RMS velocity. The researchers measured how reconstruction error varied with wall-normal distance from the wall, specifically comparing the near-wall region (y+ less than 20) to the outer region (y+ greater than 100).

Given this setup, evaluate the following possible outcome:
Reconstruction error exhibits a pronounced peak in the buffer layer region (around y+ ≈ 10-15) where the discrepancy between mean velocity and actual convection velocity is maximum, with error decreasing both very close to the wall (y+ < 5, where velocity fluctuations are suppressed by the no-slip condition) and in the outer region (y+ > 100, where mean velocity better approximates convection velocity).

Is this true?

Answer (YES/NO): NO